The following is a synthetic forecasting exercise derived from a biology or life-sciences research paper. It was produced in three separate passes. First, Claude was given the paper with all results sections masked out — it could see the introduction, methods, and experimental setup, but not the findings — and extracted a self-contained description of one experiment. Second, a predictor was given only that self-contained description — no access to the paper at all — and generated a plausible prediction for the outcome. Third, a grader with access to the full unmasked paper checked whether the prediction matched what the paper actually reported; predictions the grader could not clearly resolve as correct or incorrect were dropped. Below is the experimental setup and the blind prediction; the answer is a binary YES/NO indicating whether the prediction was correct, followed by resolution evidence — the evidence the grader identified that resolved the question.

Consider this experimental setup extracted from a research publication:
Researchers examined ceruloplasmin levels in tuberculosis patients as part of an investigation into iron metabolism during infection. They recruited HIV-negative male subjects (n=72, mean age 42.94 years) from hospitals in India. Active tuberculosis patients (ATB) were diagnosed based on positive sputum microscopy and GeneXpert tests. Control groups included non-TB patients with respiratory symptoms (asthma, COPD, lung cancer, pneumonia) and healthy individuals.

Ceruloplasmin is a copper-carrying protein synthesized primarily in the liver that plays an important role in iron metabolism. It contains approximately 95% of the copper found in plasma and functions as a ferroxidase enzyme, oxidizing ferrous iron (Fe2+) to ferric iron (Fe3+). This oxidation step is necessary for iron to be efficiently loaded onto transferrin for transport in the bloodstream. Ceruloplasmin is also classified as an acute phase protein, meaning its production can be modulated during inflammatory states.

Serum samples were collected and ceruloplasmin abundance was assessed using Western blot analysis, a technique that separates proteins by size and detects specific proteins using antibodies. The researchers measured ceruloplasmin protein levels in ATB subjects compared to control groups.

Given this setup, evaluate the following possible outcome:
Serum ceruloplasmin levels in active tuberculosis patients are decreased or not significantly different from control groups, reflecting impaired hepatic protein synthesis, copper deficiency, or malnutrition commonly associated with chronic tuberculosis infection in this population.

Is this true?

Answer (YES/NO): NO